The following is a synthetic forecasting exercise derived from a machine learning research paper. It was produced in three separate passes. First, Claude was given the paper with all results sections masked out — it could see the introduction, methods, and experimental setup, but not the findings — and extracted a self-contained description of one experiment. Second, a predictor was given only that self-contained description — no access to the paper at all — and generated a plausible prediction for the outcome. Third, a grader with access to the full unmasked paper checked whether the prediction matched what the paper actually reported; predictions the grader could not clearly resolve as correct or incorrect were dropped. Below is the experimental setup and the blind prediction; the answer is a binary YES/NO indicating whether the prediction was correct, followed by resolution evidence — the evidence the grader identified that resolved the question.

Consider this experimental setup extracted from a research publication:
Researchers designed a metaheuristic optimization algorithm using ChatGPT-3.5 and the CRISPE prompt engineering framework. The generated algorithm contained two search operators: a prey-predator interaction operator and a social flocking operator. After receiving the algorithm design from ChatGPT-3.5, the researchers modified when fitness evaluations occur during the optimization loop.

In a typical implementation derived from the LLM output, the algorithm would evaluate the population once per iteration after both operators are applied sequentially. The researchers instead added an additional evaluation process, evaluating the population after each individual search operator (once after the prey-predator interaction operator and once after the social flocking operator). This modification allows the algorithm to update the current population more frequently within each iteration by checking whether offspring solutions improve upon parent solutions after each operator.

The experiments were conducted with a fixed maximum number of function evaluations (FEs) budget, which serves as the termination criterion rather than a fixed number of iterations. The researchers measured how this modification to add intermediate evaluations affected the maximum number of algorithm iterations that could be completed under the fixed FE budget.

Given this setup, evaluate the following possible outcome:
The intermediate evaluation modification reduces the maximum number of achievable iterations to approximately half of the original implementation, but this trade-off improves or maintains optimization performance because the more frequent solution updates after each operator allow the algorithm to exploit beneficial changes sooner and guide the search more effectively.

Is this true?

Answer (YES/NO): YES